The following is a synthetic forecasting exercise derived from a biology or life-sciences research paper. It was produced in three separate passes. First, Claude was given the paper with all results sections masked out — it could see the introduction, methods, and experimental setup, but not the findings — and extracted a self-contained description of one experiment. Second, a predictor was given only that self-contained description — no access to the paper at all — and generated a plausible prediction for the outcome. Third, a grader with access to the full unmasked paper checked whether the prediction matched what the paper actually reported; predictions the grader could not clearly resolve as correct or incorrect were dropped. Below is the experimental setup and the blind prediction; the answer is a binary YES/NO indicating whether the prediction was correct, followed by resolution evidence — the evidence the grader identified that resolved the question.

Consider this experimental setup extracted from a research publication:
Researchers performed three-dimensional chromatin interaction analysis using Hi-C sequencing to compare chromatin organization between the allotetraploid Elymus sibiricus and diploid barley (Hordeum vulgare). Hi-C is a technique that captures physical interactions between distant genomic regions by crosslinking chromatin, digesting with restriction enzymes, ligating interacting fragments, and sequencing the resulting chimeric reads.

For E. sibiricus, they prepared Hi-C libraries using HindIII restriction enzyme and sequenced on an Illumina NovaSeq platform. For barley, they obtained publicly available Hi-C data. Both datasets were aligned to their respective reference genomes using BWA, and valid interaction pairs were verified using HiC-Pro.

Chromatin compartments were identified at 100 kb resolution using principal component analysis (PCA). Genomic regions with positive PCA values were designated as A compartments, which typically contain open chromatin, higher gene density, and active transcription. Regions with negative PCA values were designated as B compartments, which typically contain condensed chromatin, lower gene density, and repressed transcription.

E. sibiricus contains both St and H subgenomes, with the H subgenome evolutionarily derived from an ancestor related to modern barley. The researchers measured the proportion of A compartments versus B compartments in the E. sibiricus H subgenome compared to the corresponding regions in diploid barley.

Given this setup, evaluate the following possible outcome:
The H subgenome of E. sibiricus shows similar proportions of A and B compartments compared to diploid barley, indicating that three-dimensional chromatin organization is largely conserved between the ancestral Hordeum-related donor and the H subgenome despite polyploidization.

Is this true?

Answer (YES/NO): NO